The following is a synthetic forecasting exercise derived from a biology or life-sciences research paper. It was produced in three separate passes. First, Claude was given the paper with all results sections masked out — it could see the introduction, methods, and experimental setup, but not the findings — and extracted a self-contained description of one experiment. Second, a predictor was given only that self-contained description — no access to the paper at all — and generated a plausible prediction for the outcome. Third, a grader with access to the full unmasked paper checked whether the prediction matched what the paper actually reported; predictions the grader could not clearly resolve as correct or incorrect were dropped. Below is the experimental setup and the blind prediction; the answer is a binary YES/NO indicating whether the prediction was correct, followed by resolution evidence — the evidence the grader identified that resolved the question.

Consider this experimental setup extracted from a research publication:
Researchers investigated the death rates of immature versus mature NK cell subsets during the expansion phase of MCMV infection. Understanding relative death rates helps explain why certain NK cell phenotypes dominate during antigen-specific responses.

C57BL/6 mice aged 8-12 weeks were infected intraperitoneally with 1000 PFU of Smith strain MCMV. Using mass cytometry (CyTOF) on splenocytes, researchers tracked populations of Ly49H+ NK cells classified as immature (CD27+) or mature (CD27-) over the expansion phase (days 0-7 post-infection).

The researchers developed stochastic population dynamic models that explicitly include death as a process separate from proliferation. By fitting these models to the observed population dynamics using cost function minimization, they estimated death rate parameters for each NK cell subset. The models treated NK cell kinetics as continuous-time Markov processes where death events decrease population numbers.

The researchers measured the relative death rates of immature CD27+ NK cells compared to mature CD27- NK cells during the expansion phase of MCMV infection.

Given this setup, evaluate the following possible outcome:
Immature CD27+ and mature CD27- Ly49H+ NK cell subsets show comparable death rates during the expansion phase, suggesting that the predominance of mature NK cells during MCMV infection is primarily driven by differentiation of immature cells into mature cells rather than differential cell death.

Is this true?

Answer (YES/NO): NO